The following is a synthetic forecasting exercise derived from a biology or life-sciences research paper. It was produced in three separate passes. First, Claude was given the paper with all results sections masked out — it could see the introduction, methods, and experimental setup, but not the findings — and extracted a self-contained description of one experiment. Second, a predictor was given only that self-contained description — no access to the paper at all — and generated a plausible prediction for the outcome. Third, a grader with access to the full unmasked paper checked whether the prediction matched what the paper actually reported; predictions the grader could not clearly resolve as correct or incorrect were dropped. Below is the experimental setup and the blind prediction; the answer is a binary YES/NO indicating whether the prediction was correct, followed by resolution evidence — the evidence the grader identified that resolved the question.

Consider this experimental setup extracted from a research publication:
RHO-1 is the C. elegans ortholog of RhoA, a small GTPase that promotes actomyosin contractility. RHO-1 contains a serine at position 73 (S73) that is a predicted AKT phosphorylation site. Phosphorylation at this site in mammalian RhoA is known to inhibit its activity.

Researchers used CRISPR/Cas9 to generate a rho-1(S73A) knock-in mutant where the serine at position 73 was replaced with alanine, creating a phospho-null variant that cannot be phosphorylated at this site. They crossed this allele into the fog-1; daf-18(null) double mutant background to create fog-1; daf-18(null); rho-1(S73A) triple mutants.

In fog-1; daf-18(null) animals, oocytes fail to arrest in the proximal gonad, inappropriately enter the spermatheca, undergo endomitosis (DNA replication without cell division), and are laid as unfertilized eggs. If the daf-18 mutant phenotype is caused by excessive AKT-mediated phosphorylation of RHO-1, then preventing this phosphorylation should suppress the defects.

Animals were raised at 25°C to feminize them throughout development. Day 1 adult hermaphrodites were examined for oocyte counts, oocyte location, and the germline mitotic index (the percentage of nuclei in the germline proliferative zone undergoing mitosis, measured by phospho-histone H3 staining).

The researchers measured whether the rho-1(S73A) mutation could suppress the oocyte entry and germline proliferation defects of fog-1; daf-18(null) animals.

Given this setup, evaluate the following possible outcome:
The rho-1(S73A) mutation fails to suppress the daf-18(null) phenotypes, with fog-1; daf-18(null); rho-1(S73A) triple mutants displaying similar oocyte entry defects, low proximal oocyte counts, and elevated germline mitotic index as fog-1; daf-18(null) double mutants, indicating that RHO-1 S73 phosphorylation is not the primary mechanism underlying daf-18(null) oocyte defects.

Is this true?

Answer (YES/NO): NO